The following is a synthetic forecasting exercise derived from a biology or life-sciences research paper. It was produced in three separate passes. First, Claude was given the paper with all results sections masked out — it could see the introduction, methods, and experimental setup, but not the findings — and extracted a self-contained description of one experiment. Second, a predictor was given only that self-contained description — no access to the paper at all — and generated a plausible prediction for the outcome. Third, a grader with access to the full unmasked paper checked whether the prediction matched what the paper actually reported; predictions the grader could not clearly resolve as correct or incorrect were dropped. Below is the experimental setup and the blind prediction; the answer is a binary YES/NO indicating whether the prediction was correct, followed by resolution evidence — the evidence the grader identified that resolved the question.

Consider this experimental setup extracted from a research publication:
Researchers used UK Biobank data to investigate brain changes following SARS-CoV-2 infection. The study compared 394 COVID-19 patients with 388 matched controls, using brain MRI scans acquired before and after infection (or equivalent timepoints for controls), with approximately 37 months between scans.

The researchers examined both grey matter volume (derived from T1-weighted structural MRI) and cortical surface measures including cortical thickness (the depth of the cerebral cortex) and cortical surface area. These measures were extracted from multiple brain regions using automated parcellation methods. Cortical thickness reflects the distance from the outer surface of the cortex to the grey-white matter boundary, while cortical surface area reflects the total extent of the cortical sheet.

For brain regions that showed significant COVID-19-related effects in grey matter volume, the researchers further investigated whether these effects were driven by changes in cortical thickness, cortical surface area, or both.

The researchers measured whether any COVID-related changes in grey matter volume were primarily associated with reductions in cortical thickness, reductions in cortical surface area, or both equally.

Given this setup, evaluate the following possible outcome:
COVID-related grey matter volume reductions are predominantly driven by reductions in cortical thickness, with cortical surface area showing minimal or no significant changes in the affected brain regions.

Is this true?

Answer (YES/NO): YES